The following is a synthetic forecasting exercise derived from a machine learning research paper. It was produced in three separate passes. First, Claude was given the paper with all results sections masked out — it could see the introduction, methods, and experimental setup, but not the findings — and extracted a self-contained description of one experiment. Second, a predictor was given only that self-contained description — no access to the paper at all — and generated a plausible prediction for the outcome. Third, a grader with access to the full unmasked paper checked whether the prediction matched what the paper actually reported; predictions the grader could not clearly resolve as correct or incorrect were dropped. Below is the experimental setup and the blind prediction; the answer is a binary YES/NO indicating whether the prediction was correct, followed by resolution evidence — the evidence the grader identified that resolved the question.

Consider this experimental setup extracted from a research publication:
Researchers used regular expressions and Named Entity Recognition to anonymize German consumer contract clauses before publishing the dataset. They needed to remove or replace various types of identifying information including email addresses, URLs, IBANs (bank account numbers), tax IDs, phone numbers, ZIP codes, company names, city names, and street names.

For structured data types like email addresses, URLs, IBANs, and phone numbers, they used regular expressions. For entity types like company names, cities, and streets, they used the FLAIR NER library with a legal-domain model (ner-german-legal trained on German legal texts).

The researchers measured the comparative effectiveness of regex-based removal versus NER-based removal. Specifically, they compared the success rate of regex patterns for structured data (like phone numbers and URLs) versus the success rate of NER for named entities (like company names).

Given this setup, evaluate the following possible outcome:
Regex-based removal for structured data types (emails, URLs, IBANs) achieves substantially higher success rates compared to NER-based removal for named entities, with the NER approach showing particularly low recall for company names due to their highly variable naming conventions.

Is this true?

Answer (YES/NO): NO